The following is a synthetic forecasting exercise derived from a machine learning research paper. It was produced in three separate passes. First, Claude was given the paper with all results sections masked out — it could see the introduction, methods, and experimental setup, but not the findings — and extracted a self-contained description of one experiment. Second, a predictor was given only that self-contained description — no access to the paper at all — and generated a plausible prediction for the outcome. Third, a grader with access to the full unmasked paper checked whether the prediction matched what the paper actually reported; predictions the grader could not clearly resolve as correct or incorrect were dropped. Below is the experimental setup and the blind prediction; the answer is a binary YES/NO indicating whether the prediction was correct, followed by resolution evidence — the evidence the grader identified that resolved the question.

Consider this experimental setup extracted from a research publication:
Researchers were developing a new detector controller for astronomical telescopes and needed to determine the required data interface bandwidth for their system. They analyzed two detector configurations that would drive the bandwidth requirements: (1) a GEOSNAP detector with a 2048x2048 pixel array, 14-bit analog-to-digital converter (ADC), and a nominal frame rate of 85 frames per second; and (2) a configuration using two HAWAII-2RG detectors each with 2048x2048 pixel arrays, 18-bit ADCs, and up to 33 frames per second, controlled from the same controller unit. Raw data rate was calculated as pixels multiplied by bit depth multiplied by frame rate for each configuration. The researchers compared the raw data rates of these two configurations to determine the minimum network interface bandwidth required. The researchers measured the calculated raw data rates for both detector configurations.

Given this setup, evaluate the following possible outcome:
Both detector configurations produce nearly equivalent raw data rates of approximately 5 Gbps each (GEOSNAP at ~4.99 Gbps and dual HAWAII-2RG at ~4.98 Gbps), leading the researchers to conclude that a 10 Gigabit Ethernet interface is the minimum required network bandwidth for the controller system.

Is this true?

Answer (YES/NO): YES